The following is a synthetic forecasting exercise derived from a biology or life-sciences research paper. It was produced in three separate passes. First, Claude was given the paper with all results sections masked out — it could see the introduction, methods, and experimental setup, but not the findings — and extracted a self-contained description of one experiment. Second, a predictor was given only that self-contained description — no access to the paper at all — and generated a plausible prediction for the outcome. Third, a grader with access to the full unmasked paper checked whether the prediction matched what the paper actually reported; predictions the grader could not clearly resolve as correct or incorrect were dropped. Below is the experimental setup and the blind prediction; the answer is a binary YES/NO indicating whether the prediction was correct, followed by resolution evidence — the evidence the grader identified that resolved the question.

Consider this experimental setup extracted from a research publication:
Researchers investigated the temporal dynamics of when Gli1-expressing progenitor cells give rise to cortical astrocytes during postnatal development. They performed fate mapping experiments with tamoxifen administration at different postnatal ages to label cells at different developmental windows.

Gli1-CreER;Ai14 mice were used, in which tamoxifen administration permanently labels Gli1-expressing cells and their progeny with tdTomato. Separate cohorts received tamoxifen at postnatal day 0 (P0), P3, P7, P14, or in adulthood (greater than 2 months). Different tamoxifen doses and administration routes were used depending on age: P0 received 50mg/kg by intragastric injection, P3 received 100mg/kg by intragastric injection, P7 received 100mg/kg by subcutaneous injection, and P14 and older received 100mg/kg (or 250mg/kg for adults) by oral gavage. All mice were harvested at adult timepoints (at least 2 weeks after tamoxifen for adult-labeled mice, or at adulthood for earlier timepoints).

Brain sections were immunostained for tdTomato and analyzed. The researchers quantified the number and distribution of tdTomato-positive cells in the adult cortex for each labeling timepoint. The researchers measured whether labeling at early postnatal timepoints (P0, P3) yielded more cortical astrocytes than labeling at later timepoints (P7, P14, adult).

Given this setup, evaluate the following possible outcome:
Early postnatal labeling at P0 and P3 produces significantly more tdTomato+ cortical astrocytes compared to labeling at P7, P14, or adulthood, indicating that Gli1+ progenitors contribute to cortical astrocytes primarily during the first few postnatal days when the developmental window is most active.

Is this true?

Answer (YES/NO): NO